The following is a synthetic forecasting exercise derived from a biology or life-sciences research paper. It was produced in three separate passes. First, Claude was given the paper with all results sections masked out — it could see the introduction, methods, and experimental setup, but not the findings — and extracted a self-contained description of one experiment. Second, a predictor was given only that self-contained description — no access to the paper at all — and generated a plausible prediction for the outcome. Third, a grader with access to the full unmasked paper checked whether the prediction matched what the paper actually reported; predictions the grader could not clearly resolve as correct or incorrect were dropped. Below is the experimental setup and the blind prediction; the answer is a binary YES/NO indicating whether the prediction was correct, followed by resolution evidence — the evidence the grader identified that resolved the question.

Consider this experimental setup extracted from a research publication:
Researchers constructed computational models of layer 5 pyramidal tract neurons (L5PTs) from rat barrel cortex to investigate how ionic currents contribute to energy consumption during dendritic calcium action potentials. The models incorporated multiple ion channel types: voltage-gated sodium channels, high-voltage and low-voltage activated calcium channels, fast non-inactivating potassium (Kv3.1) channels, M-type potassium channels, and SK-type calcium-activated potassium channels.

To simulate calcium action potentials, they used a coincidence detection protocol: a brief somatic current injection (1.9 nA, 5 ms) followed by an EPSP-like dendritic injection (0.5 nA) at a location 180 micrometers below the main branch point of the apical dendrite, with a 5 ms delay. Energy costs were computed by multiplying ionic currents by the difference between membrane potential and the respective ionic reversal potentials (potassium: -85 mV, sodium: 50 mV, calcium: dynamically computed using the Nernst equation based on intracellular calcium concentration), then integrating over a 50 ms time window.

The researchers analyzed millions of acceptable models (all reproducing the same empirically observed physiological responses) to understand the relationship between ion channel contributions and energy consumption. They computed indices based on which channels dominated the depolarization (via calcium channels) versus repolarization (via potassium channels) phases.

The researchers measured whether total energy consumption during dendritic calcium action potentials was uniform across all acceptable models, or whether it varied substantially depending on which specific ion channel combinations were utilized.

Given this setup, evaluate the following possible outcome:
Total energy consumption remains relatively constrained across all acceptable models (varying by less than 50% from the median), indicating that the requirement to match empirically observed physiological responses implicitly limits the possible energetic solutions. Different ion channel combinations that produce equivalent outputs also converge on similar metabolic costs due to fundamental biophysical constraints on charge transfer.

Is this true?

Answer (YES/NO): NO